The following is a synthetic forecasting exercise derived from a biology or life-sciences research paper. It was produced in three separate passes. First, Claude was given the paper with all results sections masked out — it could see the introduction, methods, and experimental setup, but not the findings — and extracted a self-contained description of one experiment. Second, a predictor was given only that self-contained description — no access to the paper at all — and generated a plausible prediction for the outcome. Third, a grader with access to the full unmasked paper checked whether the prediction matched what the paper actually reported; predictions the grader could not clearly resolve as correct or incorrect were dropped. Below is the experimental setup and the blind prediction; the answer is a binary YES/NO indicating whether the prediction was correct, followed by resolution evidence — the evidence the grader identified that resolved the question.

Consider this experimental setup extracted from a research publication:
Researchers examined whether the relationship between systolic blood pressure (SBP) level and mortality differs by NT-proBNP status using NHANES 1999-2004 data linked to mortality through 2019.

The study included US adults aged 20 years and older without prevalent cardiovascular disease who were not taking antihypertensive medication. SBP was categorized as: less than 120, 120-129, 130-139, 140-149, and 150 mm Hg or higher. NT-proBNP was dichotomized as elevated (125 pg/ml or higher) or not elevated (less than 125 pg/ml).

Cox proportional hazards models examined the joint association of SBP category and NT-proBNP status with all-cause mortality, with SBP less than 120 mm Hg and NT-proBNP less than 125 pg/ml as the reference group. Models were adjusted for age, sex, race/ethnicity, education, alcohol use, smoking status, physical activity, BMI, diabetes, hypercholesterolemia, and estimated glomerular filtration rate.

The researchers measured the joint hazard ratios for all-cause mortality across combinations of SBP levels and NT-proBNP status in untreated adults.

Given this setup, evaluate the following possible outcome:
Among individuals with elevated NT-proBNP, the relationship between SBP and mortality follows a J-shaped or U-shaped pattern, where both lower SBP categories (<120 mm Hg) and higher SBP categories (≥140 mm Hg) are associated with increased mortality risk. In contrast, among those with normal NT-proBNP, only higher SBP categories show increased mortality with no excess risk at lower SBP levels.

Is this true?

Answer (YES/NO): NO